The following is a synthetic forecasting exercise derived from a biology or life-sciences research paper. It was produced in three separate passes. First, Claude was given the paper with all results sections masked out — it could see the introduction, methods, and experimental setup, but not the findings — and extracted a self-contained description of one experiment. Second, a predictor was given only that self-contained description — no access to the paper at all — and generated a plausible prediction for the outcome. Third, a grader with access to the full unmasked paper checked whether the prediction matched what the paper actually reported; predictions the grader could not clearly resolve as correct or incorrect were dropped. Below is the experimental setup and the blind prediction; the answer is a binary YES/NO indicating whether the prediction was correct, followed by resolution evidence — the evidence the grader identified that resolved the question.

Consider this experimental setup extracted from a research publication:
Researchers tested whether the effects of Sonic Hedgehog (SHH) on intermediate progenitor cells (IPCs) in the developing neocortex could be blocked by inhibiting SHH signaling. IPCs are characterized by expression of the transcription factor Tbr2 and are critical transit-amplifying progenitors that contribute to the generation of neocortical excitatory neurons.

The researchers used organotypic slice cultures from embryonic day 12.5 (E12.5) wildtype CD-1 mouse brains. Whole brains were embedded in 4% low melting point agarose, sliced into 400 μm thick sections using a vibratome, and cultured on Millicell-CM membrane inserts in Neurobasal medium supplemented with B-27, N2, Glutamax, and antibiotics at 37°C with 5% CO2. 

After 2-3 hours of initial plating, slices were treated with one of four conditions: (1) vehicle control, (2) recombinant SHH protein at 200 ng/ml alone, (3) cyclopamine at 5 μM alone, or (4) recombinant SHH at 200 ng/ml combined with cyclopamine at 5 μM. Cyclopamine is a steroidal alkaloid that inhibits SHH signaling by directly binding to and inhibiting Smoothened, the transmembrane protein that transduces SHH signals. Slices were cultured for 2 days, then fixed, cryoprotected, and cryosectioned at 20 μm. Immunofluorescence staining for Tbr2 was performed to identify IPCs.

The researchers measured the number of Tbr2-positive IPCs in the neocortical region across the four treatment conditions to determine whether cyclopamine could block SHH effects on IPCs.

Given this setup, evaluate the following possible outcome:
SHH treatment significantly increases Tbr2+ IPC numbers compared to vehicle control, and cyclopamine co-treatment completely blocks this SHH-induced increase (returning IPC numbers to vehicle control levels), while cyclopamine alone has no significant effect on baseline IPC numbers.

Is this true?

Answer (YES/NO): NO